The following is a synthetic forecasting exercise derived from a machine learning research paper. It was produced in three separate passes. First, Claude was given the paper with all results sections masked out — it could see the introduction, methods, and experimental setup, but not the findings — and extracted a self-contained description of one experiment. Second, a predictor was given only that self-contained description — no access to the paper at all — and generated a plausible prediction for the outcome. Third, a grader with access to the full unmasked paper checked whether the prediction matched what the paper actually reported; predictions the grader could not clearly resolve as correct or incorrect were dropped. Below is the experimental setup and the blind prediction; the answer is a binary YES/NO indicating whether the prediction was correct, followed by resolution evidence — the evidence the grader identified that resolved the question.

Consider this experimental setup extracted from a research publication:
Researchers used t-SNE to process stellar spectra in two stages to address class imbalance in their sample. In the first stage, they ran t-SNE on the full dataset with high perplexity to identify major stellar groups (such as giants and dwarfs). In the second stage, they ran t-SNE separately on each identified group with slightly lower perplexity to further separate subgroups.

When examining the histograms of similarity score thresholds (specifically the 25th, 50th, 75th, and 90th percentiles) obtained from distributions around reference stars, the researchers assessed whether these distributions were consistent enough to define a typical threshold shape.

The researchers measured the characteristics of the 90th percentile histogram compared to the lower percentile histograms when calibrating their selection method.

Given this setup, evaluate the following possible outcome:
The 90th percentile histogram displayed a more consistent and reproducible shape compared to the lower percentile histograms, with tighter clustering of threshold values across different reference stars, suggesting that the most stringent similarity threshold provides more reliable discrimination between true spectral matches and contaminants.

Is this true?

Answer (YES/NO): NO